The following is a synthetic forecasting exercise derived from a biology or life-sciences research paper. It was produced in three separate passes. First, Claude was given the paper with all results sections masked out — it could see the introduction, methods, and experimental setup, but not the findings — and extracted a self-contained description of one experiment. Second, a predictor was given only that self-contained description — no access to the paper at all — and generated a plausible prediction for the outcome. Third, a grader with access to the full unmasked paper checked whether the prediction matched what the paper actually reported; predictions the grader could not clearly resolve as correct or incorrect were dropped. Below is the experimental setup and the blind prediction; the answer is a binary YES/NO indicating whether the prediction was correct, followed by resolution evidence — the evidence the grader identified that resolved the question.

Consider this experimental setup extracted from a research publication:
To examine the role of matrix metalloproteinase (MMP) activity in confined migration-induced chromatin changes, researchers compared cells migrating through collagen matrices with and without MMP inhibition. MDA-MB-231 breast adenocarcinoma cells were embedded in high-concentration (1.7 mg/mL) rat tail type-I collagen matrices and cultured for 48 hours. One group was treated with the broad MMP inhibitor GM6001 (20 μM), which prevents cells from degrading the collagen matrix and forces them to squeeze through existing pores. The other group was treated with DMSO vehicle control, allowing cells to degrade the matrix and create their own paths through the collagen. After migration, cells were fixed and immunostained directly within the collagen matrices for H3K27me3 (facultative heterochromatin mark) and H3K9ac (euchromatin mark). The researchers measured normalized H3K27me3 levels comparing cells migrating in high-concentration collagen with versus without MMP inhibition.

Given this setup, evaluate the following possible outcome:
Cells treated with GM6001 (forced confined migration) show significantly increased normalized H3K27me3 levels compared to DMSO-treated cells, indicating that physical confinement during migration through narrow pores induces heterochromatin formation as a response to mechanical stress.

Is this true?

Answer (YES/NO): NO